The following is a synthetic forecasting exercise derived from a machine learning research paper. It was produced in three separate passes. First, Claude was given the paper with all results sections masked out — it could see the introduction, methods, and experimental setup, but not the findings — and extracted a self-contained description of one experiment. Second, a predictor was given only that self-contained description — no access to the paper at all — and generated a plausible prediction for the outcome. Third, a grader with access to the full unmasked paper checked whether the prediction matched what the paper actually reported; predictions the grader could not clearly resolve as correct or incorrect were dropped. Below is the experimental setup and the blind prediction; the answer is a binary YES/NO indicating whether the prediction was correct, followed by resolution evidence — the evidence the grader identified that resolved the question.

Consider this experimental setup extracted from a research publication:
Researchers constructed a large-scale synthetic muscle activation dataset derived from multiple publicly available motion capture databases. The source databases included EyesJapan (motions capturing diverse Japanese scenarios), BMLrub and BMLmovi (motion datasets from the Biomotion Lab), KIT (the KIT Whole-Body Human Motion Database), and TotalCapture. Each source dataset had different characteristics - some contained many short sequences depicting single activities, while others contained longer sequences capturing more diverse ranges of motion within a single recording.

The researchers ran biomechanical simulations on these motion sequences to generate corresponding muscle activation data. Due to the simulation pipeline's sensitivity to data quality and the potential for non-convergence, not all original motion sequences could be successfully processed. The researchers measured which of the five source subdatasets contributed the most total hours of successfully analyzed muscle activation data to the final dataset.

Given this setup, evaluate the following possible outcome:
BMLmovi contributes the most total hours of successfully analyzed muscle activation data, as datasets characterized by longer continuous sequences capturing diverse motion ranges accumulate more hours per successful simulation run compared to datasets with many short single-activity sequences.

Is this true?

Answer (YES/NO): NO